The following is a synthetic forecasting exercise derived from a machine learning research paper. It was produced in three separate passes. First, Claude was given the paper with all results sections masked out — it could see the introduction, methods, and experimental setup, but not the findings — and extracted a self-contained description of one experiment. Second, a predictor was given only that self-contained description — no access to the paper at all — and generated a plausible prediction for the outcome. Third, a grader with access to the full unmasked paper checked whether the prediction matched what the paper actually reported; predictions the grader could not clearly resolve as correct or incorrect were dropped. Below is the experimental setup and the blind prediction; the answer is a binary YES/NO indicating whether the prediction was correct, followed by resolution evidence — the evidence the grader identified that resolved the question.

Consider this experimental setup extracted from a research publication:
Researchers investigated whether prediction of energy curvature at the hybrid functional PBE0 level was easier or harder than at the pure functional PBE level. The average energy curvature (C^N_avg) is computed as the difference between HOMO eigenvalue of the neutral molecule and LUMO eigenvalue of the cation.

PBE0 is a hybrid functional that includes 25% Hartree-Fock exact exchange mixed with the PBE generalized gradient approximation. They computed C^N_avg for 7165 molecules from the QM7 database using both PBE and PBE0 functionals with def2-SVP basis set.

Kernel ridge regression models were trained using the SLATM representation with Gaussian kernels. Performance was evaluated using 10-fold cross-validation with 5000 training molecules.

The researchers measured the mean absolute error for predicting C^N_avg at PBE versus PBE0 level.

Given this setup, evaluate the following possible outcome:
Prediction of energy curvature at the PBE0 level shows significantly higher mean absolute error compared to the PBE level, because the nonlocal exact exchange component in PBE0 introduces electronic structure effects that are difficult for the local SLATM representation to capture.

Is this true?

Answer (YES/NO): NO